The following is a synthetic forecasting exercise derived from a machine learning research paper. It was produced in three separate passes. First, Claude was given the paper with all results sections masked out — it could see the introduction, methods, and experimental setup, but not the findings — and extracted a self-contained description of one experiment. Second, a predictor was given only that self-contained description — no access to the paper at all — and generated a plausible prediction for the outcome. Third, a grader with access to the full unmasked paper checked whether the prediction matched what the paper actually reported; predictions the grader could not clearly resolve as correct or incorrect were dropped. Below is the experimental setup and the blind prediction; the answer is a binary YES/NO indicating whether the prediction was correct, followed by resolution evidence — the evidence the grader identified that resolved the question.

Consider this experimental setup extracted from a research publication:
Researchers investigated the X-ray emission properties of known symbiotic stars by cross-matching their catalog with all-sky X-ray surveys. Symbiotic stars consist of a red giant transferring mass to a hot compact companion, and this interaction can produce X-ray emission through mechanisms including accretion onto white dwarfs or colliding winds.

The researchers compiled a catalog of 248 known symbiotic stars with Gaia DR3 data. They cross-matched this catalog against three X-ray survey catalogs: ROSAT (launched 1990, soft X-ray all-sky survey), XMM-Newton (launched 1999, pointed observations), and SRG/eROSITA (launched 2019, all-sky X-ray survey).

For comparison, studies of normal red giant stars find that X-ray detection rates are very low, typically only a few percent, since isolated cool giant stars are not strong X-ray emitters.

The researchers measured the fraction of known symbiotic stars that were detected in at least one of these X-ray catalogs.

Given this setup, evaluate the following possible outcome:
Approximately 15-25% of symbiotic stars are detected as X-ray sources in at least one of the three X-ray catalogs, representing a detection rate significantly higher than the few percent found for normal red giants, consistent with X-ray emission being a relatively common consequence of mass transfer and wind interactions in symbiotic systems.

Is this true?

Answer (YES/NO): YES